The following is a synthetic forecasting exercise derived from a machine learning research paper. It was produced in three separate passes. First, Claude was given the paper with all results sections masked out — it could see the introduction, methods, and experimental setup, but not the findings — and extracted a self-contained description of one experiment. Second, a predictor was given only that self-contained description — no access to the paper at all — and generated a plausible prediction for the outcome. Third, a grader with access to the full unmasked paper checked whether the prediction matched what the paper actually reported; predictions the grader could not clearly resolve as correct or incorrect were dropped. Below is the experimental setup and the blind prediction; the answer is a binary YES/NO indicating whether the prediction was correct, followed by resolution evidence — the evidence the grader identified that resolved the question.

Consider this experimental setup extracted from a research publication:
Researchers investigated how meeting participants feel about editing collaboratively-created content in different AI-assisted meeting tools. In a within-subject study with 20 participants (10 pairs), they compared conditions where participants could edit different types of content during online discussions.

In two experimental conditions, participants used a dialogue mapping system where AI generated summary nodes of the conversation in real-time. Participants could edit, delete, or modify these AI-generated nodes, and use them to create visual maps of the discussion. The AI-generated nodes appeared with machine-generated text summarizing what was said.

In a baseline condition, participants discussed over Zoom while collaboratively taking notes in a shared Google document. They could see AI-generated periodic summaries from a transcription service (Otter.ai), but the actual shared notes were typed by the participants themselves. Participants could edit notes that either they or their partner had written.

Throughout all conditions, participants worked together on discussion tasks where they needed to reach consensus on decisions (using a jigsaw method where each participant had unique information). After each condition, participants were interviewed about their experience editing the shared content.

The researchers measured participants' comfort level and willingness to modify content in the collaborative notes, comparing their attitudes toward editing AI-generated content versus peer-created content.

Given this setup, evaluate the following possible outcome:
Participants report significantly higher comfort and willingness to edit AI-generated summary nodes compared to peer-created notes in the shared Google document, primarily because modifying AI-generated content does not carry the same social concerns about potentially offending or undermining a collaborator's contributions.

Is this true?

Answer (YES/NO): YES